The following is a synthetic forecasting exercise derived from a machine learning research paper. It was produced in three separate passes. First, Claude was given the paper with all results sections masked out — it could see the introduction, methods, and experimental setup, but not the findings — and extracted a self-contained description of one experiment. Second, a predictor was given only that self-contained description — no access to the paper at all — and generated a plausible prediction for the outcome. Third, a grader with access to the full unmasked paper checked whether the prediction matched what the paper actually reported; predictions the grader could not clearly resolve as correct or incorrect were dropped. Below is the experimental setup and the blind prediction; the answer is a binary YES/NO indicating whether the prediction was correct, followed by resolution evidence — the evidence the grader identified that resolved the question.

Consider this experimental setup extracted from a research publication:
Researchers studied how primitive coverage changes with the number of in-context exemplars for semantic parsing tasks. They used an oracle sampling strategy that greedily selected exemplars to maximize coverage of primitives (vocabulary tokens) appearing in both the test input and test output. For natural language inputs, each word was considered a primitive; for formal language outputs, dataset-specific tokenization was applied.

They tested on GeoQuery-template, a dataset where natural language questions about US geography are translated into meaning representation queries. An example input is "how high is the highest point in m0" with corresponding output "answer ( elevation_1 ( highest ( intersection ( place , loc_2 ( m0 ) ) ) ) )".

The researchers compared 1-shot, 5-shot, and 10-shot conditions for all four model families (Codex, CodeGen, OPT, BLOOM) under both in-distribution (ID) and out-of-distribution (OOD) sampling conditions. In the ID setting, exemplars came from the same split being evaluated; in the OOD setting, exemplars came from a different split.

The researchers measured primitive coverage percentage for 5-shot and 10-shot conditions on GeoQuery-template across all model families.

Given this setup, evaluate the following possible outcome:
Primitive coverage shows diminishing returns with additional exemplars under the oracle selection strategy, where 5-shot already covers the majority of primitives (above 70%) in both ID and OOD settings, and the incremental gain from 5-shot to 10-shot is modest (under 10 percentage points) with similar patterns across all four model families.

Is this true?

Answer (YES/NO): YES